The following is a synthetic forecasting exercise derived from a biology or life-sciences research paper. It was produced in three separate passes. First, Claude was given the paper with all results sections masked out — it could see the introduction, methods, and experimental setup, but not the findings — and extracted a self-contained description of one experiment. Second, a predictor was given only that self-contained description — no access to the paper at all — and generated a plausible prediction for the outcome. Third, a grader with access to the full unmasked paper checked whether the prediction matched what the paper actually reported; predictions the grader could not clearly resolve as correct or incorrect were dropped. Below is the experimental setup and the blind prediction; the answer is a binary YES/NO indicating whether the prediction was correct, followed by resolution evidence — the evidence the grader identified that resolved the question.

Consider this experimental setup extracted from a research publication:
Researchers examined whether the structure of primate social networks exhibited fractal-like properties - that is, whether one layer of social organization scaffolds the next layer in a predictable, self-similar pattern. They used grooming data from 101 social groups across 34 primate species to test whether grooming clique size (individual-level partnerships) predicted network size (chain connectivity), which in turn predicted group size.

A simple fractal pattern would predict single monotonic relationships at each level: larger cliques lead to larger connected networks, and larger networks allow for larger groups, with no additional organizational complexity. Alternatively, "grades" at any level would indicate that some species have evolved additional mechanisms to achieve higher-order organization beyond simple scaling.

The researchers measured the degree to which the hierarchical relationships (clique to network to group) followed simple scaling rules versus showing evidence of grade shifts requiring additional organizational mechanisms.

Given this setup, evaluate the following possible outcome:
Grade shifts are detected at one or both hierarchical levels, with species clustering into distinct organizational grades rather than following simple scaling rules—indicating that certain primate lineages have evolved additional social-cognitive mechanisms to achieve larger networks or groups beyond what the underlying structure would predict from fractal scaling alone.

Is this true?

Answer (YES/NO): YES